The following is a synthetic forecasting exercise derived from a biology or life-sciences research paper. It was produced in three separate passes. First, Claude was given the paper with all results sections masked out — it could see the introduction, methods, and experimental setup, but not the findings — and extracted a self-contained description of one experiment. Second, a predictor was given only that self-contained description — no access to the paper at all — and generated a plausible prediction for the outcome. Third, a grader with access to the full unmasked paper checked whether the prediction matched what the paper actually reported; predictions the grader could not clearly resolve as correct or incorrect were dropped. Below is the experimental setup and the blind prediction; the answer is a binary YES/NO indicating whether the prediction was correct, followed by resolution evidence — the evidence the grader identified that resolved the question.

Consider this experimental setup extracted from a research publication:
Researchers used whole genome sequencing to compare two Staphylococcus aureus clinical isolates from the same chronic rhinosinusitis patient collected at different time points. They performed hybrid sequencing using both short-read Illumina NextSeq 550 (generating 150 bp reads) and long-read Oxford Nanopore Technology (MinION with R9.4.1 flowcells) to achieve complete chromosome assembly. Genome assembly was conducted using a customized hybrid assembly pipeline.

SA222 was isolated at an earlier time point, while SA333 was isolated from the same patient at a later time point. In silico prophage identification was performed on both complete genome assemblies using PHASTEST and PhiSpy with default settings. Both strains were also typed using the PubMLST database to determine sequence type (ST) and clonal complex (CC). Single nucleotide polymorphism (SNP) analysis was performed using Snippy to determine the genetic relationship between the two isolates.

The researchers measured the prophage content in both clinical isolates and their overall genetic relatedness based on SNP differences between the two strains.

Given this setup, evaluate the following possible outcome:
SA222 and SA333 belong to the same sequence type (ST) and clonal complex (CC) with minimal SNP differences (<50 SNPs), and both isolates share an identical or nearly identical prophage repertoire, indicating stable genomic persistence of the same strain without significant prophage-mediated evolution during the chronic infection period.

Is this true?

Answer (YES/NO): NO